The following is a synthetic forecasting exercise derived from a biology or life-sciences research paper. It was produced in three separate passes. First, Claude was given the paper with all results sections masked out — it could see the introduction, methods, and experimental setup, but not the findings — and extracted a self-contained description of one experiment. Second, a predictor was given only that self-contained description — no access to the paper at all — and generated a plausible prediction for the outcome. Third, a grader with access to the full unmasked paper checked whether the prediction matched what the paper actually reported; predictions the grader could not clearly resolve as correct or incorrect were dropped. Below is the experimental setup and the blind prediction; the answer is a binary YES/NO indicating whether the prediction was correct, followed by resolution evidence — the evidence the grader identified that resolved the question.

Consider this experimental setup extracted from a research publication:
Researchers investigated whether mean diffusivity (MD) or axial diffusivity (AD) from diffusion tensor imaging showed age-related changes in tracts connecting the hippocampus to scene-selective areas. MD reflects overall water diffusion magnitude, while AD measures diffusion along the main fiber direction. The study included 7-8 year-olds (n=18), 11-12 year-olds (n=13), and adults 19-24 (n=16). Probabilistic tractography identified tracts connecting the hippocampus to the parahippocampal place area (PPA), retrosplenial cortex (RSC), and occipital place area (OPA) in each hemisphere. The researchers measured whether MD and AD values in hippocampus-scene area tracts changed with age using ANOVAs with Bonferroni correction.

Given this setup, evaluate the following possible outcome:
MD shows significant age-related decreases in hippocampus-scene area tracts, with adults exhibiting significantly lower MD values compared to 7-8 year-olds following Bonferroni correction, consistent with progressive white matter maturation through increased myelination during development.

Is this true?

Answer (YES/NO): NO